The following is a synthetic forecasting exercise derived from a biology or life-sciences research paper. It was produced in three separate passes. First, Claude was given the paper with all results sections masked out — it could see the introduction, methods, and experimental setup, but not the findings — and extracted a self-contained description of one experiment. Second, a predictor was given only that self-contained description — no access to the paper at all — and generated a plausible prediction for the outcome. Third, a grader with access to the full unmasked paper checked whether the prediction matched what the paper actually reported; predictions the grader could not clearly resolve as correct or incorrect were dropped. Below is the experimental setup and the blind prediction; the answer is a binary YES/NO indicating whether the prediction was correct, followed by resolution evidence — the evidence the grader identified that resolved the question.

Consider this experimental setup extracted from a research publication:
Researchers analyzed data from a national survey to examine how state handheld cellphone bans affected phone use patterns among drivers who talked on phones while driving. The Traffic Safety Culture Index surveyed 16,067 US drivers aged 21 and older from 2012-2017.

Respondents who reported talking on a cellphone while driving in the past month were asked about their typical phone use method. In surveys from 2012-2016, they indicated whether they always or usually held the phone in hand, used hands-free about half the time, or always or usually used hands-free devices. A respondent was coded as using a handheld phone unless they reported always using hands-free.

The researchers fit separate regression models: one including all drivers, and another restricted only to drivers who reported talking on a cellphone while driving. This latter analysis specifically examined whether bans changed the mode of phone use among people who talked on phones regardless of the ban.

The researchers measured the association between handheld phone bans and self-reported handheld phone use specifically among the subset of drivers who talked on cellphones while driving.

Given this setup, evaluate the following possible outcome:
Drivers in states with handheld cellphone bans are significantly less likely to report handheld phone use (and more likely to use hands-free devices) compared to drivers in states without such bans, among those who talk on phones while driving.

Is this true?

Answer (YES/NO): YES